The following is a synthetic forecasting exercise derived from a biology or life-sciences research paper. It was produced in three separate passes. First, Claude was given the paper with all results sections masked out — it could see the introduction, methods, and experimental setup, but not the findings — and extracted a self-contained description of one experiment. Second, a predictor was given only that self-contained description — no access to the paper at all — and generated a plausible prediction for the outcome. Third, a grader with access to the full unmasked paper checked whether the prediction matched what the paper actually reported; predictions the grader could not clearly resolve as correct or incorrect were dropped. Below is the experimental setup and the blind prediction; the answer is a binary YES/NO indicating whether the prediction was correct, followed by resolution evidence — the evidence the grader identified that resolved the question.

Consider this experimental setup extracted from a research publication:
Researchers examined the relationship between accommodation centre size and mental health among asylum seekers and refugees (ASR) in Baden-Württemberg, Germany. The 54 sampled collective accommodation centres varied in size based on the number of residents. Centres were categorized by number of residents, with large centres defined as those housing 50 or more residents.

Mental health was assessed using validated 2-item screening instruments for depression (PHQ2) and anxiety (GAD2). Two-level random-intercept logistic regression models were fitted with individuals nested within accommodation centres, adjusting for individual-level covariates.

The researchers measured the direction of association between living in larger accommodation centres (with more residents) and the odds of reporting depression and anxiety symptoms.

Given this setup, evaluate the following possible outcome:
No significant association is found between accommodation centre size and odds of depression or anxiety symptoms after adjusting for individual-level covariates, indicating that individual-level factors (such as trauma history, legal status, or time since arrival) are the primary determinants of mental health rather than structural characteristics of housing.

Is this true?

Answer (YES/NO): NO